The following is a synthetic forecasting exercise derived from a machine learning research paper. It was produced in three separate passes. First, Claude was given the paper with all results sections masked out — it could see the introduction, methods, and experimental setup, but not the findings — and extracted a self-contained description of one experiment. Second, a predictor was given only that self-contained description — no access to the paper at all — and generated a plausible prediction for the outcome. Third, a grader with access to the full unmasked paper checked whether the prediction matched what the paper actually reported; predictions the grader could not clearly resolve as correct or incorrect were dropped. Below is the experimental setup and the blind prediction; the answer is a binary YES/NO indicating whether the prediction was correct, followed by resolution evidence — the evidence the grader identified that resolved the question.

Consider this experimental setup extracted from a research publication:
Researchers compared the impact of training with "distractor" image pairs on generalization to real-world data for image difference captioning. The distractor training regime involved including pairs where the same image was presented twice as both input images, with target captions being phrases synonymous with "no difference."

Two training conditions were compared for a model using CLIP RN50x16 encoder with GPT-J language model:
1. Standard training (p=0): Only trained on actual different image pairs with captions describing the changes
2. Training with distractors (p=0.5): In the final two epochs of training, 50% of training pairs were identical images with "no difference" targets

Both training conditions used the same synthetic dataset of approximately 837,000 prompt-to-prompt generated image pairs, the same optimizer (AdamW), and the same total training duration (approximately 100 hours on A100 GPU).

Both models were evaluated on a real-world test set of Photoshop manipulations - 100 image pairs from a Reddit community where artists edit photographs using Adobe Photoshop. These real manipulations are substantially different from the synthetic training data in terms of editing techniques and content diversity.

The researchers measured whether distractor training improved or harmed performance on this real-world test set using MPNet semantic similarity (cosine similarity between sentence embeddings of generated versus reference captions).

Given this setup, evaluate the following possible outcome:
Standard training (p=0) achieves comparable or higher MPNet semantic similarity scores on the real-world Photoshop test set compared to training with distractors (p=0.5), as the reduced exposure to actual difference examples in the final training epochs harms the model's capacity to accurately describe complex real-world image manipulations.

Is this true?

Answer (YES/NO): NO